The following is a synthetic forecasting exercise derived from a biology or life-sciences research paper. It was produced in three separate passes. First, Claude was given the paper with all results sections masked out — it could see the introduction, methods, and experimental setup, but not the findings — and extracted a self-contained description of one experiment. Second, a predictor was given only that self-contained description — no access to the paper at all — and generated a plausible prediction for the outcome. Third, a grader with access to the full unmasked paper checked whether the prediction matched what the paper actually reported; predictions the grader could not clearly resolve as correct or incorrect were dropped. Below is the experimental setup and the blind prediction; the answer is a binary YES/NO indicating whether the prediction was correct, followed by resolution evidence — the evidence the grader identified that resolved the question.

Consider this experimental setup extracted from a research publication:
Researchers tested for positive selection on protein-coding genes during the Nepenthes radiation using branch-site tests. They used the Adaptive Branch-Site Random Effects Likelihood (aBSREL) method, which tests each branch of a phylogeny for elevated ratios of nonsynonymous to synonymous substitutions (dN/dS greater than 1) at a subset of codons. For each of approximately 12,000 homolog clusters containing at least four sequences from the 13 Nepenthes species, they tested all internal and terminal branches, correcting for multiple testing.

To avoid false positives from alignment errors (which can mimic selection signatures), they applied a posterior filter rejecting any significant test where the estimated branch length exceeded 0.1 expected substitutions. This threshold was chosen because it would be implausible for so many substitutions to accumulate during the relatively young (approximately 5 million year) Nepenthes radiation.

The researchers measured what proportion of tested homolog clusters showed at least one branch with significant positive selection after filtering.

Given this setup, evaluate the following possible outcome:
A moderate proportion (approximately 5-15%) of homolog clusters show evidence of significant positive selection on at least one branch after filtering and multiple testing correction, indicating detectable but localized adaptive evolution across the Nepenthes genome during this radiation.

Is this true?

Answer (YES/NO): YES